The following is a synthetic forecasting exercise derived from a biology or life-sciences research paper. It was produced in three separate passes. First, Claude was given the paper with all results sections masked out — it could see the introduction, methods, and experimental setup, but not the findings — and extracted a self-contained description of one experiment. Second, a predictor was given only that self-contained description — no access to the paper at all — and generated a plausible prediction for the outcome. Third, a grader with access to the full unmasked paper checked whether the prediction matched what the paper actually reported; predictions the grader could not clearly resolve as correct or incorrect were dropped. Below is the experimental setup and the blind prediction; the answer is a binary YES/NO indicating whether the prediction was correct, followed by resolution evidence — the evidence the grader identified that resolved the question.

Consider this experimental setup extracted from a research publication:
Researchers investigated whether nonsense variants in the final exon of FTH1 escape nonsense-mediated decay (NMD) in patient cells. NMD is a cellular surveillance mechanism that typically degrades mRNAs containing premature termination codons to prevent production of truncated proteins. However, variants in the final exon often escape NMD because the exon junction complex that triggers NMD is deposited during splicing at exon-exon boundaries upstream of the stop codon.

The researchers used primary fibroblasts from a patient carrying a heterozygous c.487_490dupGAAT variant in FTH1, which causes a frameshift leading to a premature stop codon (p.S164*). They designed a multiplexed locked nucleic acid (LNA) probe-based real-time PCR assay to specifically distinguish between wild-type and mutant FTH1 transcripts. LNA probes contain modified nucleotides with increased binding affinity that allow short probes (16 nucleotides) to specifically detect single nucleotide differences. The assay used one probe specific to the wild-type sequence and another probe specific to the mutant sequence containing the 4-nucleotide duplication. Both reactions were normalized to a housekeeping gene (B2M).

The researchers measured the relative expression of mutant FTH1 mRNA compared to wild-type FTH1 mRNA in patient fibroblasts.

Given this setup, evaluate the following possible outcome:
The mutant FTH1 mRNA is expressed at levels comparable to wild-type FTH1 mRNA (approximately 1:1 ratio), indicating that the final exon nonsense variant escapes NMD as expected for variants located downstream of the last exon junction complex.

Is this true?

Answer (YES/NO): NO